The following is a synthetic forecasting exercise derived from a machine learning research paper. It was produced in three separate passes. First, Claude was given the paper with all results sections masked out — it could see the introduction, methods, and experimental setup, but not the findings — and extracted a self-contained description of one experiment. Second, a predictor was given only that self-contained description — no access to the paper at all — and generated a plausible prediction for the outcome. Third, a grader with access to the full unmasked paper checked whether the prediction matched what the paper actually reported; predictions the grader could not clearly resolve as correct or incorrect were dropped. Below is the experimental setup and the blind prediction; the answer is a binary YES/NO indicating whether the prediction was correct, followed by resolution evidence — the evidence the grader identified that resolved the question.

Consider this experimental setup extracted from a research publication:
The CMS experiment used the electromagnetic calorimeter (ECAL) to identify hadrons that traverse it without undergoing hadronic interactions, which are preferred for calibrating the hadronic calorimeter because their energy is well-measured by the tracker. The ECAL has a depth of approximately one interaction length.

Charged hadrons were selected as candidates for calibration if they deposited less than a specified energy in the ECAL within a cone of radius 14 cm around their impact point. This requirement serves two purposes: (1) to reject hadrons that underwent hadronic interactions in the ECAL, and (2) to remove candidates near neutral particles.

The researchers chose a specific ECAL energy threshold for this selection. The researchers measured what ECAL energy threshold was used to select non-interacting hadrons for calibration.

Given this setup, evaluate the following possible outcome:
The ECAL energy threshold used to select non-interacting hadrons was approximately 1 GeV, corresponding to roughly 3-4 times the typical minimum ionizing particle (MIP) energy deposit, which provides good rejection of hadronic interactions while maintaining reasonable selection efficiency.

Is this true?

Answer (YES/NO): YES